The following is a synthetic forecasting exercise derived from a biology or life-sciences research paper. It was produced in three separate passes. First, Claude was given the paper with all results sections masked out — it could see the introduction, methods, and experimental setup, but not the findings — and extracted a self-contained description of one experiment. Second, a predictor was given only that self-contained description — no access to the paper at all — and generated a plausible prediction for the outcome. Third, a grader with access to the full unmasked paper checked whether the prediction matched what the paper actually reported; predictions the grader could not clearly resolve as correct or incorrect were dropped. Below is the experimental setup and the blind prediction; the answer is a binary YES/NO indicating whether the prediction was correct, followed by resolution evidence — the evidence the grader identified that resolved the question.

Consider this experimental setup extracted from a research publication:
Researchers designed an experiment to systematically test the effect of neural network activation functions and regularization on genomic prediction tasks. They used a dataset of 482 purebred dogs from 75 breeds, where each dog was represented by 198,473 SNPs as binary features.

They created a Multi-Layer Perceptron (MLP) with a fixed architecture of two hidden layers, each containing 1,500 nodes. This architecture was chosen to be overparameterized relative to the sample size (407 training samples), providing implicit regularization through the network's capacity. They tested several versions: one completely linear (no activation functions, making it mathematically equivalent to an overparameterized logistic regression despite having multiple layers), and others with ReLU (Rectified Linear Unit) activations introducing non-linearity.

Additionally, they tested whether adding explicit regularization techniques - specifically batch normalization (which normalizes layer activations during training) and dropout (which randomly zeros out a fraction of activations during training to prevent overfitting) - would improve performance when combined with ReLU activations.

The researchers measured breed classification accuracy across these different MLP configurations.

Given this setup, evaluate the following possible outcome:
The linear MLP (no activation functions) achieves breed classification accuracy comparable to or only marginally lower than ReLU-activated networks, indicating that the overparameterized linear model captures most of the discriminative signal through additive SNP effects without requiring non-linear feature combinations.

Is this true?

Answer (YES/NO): NO